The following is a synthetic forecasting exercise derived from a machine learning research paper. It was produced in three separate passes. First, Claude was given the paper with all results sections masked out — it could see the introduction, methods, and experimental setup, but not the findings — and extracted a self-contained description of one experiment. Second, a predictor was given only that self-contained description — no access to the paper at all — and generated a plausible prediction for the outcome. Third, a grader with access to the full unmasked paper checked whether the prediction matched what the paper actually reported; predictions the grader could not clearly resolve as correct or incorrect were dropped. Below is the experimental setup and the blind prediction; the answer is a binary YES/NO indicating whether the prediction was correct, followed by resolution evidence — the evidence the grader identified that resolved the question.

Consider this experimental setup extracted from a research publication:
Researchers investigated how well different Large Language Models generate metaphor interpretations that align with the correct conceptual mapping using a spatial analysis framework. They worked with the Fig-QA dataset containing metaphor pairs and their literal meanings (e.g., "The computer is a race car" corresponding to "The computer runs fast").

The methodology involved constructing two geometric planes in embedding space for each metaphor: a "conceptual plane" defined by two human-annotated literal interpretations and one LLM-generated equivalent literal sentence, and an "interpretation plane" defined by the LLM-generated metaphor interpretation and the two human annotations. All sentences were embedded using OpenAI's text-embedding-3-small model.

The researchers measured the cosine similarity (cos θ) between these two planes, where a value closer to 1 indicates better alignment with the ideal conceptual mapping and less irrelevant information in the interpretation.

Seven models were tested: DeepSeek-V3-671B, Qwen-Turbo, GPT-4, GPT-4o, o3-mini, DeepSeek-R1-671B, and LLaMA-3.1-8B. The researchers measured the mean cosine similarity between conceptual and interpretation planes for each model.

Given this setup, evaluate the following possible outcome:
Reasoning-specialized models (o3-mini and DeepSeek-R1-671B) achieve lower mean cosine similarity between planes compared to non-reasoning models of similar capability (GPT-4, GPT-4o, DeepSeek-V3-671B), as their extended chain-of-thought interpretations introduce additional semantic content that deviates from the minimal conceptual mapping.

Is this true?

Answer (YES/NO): NO